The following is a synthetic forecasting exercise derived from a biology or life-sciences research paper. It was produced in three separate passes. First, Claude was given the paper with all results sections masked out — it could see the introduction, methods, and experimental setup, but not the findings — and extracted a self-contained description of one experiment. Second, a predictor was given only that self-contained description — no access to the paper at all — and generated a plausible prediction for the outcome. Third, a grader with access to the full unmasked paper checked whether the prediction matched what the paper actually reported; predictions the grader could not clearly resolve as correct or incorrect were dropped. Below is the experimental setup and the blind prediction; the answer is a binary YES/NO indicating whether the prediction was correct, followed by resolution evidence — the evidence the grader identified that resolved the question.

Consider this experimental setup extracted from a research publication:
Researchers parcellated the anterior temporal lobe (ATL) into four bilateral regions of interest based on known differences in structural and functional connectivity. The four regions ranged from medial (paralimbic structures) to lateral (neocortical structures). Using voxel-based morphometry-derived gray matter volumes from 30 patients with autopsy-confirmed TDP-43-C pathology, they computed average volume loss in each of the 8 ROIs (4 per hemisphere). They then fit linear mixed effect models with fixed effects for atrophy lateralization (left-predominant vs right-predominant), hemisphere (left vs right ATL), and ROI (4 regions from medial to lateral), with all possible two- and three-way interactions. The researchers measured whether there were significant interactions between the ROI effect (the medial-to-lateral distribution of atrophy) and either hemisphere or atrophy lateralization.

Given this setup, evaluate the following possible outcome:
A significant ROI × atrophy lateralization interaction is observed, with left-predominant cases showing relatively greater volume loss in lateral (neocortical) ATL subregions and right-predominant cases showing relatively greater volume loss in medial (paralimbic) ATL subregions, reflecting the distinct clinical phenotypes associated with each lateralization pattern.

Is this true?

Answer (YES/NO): NO